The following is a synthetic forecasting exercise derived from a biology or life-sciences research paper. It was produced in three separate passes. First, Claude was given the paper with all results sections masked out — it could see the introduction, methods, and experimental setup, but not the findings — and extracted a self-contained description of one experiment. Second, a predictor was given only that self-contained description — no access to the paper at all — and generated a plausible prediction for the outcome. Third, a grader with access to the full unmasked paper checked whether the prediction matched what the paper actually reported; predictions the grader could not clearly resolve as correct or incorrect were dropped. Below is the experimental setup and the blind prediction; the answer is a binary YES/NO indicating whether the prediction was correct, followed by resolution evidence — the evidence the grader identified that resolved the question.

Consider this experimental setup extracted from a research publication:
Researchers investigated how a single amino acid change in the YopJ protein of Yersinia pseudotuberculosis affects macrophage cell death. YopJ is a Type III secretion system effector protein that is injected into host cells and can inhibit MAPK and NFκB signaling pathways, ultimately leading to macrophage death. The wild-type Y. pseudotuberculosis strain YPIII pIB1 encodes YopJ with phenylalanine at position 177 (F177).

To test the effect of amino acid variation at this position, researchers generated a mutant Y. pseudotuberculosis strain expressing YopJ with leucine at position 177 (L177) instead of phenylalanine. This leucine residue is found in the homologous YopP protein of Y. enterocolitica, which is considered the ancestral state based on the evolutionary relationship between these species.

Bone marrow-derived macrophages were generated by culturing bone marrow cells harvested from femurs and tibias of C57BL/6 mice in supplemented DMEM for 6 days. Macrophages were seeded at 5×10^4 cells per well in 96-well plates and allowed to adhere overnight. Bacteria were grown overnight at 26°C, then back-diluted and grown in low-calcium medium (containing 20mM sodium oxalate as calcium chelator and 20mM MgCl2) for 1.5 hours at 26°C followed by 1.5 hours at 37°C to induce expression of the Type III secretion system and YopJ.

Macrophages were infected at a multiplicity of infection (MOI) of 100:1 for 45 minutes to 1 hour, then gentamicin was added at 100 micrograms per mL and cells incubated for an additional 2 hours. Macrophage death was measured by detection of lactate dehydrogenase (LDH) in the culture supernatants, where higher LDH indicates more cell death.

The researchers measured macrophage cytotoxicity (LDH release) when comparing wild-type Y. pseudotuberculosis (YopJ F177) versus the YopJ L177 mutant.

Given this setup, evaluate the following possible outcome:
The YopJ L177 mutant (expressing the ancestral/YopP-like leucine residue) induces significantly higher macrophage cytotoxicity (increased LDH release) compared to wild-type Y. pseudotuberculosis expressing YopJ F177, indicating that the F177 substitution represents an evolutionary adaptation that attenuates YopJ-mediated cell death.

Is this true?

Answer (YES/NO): YES